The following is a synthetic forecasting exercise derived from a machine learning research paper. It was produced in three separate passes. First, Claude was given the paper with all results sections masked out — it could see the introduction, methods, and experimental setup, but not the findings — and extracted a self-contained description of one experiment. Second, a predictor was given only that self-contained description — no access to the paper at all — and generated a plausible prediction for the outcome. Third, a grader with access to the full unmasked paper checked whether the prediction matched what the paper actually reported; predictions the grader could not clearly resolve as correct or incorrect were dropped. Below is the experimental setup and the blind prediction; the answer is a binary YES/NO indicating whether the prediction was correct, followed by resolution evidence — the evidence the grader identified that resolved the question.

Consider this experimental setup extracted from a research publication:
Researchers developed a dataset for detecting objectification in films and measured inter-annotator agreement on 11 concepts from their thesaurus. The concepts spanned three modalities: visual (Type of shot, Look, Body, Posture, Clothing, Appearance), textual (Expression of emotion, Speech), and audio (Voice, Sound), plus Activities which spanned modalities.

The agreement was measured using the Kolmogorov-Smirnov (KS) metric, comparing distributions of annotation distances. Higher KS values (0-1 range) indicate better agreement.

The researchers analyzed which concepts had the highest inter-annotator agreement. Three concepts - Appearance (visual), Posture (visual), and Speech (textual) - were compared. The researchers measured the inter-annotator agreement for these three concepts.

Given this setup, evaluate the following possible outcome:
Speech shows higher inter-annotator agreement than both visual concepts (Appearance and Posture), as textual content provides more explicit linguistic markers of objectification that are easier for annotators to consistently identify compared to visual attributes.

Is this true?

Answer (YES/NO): NO